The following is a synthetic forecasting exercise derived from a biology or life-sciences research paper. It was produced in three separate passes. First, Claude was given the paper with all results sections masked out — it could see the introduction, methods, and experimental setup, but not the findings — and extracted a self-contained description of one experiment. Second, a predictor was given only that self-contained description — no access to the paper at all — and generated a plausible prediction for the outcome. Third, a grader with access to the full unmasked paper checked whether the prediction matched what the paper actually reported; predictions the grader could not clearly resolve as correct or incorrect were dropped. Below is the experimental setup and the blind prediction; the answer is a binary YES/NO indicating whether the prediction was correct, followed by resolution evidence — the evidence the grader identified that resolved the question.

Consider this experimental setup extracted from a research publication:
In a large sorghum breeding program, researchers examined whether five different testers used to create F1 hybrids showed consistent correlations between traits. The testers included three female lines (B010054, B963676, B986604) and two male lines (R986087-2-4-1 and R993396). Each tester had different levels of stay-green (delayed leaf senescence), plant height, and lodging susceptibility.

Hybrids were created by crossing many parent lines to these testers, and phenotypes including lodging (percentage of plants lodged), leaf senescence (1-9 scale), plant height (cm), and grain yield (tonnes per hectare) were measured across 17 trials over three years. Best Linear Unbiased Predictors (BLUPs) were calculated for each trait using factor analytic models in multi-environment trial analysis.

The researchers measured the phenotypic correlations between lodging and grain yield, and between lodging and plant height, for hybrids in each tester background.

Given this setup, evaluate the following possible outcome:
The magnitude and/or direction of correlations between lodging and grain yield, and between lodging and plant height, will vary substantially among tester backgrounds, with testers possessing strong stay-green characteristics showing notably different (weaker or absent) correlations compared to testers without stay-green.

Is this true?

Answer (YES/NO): YES